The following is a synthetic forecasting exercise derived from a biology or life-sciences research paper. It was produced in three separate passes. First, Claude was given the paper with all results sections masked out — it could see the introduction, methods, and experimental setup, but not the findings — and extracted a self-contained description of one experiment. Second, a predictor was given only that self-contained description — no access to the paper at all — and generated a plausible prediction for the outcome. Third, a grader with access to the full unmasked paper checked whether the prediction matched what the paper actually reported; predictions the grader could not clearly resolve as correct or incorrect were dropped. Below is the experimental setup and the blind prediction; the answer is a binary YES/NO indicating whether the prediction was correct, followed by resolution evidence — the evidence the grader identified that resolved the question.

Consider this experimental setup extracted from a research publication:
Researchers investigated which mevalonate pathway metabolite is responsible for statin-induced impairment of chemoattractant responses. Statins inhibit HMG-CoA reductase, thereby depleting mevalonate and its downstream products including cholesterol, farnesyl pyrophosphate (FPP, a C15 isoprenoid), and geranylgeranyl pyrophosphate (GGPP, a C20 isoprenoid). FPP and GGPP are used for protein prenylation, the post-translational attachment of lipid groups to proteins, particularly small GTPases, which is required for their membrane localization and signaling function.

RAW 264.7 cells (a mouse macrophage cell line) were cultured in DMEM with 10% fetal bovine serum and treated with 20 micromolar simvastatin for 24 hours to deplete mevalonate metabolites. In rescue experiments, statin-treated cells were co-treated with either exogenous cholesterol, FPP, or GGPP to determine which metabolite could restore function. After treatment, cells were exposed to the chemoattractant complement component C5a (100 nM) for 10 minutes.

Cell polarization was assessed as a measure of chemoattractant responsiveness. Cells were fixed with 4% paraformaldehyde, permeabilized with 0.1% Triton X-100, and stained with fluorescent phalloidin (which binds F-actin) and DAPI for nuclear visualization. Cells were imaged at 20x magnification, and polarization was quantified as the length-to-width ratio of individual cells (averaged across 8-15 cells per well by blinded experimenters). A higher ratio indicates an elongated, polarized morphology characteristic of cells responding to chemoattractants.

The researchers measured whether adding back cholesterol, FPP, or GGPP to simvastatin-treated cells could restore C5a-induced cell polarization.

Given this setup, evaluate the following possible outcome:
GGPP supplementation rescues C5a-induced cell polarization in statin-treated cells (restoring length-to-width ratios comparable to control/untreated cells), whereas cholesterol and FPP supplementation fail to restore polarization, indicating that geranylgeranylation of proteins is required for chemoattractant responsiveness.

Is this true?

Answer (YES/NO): YES